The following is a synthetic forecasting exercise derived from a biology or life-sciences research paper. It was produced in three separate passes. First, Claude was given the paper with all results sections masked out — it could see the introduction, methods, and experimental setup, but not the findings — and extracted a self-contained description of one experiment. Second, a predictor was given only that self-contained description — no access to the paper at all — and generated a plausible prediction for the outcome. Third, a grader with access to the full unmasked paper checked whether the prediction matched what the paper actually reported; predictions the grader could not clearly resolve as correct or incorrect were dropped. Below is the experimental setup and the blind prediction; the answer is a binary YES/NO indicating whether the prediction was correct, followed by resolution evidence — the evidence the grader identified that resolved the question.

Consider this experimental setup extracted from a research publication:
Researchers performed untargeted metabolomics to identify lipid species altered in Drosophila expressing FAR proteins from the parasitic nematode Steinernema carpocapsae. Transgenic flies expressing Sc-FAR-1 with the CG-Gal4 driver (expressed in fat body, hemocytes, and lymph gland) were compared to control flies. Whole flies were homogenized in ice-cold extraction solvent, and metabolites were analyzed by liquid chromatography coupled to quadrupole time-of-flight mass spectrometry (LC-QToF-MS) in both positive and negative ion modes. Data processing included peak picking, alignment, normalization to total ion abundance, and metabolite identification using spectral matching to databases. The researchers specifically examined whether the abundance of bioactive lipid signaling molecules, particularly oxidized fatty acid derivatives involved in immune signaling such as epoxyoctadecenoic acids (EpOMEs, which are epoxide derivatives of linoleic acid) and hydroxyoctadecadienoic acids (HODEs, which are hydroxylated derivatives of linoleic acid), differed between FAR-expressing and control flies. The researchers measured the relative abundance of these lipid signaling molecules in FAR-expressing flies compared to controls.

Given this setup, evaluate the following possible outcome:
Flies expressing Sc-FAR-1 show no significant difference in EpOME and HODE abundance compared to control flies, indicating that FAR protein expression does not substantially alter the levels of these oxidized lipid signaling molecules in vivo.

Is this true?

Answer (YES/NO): NO